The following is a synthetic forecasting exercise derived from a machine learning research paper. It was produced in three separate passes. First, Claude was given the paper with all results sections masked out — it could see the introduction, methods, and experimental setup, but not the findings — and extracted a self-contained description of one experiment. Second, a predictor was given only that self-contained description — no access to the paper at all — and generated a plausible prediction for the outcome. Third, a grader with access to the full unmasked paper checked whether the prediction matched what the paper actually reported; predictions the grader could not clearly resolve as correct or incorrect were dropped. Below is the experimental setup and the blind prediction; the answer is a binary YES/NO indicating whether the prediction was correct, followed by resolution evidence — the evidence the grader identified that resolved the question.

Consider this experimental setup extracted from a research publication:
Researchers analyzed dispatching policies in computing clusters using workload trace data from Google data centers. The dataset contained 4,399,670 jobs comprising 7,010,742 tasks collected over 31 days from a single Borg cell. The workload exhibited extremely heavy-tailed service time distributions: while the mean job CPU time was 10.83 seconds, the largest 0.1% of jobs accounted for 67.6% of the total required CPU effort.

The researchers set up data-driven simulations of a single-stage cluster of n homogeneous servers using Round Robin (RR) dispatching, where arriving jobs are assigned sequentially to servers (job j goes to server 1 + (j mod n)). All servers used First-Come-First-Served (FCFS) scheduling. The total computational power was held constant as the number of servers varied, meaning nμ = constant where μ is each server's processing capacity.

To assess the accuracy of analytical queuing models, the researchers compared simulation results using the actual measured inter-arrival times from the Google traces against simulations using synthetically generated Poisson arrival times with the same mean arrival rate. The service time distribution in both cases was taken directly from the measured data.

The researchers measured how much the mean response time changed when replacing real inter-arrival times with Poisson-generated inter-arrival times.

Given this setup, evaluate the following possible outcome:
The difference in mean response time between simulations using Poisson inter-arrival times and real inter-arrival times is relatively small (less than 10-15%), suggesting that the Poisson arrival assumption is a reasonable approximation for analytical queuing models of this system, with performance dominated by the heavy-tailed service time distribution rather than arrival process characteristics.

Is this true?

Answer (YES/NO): YES